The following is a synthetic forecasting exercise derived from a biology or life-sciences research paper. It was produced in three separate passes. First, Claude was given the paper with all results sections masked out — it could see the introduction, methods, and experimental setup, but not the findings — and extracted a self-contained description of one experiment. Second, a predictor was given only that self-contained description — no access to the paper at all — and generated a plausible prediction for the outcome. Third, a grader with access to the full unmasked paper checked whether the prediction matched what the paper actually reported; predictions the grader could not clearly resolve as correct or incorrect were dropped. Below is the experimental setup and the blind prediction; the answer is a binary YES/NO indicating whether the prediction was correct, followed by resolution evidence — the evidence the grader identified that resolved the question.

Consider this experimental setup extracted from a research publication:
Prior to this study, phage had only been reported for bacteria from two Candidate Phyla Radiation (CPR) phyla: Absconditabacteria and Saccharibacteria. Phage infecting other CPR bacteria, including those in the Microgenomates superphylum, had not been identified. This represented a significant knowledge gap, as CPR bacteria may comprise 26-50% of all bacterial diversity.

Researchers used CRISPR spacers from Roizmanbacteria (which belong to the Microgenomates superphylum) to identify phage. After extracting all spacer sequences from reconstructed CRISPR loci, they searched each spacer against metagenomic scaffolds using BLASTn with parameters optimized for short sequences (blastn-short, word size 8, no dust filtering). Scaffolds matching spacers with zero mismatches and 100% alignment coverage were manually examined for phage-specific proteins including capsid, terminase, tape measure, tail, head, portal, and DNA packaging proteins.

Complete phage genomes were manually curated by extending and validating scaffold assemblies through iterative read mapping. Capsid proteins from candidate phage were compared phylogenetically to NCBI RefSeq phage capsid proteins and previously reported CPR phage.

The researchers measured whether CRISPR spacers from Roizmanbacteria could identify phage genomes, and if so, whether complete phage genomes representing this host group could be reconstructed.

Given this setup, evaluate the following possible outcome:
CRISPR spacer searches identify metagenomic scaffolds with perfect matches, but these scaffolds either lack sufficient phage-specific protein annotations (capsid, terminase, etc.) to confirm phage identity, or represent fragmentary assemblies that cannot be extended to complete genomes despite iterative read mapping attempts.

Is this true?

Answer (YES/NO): NO